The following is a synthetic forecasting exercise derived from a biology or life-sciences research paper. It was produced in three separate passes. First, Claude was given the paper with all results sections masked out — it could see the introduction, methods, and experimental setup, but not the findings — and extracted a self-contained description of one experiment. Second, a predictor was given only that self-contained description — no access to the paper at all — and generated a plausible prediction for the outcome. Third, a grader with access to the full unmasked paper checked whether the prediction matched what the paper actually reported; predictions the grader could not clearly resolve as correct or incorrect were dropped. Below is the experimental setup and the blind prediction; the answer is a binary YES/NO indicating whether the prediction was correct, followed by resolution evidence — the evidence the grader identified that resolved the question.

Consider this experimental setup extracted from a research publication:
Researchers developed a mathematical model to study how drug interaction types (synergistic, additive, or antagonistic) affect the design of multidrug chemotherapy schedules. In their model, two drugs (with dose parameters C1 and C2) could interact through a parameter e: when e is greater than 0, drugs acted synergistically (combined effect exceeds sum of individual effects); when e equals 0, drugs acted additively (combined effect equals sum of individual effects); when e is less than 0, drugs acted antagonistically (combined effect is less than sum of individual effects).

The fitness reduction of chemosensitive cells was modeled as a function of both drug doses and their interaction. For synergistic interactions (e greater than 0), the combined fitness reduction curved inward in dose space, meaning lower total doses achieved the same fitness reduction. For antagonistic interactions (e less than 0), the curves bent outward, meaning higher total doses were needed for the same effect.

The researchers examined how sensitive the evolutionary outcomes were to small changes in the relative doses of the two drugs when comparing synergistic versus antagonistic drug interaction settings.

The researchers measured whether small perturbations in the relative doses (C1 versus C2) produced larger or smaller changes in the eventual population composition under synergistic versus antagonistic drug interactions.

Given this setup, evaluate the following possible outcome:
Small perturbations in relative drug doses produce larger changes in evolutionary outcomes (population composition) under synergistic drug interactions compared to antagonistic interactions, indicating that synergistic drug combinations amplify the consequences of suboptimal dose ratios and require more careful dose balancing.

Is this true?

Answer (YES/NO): NO